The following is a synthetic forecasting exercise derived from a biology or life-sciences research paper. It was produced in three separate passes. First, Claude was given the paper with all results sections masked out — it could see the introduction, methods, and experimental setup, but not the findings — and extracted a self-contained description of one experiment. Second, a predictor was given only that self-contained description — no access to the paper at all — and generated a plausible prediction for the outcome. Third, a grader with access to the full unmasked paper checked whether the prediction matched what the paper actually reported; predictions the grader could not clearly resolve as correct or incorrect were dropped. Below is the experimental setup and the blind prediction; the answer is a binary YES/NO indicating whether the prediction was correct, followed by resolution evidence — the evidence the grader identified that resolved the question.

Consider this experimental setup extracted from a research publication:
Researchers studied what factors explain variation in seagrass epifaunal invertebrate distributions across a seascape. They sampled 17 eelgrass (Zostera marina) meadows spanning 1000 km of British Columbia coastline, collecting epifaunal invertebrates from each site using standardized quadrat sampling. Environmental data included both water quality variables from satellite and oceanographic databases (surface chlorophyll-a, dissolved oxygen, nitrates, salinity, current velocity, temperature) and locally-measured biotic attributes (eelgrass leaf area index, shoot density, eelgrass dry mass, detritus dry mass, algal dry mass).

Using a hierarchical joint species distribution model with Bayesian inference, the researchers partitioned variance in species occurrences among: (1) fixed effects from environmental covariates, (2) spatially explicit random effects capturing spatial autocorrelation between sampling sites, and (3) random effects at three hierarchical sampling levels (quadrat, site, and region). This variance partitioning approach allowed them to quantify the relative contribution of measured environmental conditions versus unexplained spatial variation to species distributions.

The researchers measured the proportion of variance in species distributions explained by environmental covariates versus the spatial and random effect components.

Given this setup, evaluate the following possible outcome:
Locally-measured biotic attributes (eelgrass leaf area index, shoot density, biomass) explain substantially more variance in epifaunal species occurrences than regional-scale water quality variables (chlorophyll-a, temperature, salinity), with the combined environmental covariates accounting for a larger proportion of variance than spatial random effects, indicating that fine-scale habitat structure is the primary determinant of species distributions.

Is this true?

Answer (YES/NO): NO